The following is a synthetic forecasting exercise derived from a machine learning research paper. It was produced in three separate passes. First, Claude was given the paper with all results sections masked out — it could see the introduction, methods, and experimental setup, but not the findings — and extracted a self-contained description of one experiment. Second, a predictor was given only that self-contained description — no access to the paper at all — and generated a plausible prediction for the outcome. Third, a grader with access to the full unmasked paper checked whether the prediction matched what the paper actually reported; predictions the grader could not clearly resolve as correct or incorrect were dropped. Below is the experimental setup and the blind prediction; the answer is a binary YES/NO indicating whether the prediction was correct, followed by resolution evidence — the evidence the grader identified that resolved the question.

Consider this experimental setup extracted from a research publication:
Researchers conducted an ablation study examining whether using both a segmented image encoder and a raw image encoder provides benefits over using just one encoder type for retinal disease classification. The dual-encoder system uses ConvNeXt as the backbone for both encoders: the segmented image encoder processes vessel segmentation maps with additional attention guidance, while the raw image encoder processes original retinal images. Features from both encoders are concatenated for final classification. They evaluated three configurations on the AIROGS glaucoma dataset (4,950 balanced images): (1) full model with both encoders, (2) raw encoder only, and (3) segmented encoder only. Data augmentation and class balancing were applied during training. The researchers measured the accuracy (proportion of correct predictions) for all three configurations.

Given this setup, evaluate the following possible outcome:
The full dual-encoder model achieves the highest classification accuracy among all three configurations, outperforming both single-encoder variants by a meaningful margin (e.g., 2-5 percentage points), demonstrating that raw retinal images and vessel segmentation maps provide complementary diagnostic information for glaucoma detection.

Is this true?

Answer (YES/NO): NO